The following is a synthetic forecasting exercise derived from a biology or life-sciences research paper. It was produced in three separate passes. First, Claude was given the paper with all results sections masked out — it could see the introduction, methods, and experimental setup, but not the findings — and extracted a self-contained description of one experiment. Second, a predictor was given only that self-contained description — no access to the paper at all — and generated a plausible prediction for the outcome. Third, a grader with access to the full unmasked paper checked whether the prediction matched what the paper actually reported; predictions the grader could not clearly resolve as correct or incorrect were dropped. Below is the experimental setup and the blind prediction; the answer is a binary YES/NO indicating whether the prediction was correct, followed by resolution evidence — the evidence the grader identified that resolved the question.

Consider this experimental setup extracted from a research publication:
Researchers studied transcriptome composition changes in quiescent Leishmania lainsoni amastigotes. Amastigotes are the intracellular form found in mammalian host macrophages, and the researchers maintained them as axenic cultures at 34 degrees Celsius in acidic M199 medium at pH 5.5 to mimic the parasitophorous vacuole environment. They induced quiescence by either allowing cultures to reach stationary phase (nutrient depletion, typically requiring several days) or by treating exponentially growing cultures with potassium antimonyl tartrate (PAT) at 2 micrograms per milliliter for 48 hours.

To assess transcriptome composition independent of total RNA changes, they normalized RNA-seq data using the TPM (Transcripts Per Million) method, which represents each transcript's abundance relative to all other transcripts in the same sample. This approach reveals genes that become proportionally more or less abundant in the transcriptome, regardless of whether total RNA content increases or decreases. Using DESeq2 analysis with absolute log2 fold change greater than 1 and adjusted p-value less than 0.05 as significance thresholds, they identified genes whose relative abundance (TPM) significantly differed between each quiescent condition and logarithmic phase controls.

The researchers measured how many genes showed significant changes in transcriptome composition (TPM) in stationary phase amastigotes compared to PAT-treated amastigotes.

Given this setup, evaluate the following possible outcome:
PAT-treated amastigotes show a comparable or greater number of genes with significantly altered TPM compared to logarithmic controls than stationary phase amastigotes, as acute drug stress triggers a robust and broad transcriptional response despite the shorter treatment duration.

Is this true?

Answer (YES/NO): YES